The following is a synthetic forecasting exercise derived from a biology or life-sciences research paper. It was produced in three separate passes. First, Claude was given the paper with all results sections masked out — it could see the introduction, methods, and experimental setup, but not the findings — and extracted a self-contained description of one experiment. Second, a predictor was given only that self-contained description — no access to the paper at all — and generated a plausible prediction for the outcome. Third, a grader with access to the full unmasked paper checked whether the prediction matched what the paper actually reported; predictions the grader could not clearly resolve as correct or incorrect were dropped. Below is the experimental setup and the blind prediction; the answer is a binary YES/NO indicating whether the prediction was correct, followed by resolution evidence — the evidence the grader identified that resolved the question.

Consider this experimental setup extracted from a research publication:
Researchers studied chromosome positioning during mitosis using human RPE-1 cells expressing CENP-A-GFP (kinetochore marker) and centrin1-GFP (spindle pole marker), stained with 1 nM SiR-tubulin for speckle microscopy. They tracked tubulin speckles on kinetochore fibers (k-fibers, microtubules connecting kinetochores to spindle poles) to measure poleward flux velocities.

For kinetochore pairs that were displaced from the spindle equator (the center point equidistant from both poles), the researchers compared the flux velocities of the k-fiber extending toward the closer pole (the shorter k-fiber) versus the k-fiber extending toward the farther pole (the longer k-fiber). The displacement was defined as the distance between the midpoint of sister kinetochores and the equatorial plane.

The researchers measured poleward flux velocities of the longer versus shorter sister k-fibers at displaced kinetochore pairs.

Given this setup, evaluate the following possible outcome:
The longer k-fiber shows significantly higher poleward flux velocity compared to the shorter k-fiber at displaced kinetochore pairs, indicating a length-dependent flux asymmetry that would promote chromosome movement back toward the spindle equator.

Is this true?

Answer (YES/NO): YES